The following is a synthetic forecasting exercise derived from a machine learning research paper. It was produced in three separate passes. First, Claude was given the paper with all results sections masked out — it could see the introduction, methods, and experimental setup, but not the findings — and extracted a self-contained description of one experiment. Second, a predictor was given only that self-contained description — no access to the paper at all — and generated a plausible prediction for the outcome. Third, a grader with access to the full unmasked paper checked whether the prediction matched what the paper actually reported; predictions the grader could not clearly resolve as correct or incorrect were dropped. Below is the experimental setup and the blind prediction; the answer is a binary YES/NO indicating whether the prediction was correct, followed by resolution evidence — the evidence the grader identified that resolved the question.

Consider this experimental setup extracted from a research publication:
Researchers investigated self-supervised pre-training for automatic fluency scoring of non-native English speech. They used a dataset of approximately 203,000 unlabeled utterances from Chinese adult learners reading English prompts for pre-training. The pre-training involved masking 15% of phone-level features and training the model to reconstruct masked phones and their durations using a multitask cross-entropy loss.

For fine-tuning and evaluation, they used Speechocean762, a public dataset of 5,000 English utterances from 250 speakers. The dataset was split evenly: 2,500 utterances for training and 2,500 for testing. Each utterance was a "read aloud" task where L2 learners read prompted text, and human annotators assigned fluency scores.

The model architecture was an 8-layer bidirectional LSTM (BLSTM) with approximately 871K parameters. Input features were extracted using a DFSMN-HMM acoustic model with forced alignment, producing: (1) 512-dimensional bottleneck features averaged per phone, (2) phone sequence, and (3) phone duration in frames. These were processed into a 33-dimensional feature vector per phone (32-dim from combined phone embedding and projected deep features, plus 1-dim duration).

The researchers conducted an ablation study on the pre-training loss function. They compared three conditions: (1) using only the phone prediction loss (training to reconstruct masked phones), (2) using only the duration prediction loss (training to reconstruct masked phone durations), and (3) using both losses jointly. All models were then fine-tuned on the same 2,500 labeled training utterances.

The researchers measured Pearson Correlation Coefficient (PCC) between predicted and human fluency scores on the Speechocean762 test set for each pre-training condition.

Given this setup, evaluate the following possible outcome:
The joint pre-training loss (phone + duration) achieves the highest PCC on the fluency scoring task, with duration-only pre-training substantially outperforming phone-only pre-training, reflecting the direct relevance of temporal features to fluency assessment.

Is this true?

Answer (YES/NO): NO